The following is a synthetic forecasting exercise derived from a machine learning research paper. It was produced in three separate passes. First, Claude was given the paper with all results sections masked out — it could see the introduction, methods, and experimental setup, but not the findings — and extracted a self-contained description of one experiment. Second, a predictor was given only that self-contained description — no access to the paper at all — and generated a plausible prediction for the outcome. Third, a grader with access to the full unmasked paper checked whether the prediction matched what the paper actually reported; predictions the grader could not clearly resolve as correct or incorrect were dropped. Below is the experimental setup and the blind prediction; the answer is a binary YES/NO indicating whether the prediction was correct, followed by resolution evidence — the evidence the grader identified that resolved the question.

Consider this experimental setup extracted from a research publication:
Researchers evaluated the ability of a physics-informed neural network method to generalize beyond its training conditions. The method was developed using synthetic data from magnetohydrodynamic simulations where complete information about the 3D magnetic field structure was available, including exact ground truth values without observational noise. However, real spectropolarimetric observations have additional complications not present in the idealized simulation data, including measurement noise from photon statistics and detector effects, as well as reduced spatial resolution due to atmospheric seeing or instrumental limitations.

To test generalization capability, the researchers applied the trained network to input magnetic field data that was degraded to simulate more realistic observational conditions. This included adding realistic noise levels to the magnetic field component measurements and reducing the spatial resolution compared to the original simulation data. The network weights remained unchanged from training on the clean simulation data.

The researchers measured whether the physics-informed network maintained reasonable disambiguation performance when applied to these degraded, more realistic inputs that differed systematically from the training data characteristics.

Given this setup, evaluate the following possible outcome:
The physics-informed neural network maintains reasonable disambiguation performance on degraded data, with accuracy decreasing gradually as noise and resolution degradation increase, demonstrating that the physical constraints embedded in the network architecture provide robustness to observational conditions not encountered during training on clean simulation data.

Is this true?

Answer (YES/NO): YES